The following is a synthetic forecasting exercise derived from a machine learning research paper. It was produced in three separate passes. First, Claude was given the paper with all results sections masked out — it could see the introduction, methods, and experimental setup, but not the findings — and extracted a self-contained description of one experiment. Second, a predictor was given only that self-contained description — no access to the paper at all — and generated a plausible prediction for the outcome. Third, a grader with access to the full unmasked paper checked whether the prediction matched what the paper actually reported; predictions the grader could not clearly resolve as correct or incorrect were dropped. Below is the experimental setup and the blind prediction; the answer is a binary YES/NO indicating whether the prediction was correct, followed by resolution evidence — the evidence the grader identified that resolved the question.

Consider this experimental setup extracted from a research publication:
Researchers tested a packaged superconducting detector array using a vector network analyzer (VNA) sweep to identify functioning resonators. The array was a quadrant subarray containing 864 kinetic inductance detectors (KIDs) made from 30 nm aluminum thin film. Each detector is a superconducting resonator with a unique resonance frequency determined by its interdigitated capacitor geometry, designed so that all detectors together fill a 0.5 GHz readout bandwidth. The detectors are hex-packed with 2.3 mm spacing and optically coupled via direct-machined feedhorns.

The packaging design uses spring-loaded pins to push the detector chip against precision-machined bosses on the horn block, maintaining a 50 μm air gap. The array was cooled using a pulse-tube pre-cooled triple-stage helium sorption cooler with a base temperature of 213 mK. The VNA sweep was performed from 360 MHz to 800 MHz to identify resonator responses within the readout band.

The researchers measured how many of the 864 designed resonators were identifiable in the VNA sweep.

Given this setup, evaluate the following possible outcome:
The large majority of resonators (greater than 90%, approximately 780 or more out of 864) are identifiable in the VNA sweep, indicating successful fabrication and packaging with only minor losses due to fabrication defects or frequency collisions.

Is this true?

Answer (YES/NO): YES